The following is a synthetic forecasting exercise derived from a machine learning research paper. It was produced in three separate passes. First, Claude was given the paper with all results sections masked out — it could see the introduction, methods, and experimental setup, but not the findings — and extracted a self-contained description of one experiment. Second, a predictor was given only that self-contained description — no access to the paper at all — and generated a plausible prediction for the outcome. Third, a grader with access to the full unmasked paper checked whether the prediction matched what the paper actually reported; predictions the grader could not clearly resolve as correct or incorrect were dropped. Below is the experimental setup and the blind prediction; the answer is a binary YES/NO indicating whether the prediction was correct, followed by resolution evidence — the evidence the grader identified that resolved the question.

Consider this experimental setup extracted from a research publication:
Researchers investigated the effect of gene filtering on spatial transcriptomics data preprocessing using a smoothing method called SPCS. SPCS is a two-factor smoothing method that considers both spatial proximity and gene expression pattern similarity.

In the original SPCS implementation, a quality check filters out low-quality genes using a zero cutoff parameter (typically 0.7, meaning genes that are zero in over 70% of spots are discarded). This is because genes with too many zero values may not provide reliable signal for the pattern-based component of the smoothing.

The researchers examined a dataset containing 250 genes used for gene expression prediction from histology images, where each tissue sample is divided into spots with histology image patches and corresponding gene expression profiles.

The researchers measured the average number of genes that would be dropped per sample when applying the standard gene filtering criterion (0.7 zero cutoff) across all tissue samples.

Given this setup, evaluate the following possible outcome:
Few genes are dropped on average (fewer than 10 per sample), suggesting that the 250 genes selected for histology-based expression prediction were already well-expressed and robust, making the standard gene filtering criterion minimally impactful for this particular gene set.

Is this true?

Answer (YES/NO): YES